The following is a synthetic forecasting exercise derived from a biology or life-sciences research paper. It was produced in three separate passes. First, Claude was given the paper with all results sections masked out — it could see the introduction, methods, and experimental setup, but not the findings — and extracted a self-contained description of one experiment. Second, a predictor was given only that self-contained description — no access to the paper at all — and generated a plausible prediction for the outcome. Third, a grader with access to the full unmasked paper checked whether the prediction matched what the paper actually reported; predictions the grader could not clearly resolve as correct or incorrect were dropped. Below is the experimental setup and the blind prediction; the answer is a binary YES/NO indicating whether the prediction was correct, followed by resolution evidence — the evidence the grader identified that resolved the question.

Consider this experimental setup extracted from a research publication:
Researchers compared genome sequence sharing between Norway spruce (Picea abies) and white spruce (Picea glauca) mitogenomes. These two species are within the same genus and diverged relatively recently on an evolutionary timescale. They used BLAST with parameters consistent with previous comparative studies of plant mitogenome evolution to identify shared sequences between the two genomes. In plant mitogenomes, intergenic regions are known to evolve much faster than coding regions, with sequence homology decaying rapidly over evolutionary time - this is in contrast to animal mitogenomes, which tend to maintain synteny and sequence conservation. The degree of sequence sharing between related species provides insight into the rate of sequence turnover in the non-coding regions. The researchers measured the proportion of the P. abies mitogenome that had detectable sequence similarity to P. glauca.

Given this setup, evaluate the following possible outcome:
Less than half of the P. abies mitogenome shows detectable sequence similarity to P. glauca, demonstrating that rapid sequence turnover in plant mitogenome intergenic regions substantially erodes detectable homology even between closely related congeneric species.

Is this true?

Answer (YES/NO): NO